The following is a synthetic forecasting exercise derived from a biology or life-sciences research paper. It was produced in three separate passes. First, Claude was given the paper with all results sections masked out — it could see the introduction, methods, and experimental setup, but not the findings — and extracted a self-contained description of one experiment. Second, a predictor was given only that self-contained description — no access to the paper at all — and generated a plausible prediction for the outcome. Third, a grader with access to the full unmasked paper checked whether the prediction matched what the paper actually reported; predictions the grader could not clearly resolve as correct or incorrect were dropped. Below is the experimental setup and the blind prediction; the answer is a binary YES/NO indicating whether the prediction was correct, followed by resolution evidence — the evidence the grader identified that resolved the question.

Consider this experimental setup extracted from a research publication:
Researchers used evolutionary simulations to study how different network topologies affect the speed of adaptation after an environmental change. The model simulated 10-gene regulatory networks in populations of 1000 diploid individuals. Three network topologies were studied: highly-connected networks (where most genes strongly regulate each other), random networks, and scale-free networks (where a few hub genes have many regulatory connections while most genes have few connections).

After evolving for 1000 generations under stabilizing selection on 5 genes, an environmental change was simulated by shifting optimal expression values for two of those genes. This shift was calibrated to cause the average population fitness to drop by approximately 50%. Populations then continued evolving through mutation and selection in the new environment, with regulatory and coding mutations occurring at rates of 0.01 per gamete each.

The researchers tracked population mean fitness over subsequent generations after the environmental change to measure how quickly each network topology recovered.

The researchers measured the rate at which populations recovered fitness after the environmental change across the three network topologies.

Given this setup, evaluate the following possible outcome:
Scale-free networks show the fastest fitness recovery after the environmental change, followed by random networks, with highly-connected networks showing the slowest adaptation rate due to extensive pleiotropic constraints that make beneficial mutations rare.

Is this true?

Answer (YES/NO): NO